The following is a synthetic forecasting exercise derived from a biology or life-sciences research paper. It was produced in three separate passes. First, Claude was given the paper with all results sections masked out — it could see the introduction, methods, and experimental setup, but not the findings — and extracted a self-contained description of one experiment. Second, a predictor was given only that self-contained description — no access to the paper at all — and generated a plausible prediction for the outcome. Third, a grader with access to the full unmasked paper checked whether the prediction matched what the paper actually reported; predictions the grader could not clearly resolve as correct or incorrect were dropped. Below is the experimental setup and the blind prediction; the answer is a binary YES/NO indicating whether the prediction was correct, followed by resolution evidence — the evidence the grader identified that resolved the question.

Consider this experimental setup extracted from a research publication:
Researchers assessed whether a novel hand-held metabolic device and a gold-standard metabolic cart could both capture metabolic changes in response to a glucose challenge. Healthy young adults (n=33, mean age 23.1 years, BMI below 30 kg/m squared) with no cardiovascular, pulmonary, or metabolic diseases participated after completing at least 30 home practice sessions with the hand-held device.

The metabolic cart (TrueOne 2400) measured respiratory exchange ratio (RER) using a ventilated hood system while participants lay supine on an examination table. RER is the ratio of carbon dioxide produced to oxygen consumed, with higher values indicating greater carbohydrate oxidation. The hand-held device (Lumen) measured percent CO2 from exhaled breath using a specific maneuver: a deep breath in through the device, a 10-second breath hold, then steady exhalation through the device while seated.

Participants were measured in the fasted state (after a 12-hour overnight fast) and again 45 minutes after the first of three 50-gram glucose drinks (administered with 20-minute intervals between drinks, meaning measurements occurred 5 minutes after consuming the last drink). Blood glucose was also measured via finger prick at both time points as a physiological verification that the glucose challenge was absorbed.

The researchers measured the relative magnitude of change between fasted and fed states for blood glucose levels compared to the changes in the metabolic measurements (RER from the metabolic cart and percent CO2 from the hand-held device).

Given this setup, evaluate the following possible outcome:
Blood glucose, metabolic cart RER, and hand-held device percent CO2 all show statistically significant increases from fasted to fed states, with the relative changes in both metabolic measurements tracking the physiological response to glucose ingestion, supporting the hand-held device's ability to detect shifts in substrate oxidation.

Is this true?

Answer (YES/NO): YES